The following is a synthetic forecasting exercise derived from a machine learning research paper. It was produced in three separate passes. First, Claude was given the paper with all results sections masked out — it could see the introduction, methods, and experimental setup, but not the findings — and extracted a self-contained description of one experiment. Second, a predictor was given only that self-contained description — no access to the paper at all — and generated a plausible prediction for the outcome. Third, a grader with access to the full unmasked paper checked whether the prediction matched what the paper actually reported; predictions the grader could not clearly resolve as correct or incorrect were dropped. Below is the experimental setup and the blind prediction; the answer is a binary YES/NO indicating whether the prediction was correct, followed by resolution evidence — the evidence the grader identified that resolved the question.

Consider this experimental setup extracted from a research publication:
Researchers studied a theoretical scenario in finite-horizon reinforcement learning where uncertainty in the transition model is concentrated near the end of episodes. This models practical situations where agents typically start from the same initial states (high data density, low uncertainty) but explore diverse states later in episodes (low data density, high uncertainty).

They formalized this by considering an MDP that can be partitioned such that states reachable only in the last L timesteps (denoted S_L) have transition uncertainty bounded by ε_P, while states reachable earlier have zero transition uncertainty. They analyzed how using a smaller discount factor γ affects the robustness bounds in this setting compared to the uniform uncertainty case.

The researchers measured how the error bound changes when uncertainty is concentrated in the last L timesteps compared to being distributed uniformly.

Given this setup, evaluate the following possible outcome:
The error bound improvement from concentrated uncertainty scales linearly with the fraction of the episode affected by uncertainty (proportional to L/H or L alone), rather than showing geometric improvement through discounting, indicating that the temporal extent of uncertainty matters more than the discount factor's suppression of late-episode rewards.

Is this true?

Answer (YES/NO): NO